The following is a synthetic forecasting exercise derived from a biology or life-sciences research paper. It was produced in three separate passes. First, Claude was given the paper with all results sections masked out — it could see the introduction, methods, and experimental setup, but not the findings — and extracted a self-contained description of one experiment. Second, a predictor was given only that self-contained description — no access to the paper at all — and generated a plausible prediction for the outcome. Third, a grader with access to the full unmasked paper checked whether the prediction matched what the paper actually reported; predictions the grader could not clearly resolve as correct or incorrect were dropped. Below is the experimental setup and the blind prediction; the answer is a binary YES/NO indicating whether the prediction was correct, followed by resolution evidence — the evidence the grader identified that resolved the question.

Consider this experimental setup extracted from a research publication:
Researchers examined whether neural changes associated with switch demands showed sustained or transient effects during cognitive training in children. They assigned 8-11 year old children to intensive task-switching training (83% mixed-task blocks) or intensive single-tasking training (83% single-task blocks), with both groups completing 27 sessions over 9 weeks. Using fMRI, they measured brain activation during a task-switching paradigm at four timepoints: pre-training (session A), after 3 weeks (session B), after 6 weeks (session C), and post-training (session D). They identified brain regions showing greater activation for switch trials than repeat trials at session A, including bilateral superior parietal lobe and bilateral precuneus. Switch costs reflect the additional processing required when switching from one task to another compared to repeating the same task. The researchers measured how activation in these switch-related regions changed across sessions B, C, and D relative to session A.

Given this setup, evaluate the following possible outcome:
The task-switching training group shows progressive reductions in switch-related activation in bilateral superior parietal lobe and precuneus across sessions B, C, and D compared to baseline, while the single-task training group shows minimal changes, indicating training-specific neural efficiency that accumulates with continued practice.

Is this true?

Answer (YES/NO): NO